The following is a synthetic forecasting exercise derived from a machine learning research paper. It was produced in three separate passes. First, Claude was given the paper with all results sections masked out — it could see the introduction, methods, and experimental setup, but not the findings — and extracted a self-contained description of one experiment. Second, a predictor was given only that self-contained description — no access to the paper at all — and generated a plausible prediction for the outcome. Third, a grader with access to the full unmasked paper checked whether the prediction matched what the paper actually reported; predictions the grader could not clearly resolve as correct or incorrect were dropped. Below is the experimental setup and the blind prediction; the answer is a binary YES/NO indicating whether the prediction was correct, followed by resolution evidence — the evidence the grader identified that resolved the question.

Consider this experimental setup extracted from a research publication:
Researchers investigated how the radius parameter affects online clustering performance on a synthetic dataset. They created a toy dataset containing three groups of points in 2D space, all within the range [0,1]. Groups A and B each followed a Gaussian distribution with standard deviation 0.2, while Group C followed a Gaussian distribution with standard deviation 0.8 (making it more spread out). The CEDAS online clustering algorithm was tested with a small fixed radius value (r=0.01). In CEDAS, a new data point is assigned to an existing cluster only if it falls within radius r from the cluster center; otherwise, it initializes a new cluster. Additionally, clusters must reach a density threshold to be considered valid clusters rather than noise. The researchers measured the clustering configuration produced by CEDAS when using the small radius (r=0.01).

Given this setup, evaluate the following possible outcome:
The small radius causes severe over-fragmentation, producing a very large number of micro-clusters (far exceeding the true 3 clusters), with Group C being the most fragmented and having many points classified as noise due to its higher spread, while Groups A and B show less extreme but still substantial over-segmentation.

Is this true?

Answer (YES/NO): NO